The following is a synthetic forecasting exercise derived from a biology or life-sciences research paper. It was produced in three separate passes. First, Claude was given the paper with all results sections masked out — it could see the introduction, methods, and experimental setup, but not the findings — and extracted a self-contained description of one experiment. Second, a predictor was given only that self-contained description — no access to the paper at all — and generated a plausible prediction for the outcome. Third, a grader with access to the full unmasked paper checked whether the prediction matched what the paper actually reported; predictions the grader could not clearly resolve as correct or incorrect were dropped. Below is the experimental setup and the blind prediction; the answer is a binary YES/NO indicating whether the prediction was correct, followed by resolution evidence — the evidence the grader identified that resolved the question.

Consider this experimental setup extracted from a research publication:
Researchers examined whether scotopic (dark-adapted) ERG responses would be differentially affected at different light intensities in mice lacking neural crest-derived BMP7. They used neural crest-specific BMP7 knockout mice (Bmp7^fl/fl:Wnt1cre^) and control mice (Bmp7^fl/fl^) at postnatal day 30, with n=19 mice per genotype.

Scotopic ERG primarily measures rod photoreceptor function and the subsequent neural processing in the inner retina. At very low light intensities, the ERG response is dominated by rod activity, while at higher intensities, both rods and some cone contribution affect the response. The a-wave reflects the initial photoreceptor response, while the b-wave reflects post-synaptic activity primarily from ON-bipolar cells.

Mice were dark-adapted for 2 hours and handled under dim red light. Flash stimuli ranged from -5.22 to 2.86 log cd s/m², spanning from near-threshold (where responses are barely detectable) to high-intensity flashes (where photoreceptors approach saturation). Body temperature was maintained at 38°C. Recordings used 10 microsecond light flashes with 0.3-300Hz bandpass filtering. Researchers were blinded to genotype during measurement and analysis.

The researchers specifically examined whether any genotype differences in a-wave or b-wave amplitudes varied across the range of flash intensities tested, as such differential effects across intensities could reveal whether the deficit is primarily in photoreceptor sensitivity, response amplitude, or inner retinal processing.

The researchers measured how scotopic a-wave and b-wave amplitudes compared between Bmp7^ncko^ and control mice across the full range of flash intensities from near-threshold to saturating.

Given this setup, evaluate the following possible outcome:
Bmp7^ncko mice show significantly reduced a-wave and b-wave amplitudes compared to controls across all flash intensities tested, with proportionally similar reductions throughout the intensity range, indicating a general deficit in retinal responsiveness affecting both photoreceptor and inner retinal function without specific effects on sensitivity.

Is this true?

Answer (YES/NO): NO